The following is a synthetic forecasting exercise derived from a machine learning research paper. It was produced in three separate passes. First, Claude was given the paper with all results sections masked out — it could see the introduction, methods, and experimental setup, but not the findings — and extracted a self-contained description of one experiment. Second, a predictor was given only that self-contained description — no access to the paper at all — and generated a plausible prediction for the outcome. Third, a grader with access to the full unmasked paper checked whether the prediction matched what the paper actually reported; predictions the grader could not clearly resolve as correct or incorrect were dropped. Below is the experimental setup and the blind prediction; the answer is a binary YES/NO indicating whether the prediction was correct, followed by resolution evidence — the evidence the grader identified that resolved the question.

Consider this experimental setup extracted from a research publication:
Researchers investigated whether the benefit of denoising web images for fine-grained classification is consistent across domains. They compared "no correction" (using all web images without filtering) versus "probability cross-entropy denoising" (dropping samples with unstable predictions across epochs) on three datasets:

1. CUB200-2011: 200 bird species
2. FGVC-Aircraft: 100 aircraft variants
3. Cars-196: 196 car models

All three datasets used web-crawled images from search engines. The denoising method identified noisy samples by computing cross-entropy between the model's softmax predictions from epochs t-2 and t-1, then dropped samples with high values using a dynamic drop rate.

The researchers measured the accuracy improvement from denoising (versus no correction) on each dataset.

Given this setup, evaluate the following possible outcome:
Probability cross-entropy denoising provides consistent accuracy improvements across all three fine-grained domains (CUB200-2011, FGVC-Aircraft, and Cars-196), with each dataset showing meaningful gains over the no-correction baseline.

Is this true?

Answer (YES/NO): YES